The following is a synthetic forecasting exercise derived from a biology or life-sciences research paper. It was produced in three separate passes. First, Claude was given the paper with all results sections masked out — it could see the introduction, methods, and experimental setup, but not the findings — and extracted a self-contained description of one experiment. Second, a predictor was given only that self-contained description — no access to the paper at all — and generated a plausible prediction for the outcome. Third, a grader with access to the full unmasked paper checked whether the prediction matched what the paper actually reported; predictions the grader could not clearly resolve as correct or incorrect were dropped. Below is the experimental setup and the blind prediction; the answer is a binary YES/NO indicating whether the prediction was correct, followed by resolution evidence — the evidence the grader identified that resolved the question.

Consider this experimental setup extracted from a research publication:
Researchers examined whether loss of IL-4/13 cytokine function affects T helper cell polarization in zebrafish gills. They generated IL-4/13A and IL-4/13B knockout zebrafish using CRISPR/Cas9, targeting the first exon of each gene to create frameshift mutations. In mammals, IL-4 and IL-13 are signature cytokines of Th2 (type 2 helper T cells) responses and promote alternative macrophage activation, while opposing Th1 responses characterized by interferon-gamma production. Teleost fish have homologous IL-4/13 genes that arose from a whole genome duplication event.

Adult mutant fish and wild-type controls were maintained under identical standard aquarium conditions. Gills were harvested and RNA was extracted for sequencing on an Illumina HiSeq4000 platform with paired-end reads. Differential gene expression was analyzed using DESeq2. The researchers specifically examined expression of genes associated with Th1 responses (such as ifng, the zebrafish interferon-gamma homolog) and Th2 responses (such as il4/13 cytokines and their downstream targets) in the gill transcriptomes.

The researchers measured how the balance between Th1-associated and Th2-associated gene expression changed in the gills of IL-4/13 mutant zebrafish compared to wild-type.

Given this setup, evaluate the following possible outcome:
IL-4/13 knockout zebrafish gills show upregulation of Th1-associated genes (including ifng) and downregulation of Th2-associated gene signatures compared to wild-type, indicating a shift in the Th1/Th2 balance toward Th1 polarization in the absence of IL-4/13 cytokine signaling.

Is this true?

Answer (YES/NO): YES